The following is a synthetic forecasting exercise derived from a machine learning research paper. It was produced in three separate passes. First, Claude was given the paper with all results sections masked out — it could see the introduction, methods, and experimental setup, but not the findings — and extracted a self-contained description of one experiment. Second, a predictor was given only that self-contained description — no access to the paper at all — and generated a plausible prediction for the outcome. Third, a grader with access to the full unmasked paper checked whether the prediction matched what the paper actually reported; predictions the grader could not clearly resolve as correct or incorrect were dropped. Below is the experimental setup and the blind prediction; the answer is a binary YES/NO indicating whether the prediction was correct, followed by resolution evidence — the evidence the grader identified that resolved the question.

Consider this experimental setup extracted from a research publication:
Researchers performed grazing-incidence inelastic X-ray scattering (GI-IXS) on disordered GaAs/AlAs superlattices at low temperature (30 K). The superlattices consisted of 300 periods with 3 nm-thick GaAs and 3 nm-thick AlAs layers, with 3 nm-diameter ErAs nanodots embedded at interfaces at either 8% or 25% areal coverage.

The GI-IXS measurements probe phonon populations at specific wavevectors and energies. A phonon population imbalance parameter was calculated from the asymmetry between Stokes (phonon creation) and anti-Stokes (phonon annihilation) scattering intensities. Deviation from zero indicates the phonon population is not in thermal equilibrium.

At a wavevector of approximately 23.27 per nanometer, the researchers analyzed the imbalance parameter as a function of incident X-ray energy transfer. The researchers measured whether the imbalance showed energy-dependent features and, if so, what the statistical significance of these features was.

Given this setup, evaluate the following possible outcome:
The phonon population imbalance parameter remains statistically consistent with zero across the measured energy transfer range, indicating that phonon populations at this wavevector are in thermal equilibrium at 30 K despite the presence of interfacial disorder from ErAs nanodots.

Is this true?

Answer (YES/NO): NO